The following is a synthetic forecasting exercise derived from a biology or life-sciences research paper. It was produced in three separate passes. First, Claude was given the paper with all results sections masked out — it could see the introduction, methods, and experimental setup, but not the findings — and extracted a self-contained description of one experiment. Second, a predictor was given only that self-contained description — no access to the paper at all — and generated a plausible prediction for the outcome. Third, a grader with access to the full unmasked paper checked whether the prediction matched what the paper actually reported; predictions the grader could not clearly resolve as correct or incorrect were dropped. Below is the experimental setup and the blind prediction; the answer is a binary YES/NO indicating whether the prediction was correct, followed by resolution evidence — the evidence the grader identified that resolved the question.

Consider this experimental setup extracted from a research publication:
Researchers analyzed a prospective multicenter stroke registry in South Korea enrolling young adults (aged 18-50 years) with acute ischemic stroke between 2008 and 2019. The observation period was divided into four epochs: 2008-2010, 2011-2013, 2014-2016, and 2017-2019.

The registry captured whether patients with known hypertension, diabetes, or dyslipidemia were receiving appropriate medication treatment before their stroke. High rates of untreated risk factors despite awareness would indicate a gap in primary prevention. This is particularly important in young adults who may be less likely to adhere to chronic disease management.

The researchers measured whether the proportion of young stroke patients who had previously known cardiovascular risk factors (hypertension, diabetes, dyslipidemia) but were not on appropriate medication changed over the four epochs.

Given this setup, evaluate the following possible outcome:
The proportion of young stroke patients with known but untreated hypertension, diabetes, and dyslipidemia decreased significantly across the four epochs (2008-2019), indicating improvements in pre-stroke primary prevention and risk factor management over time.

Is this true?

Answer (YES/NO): NO